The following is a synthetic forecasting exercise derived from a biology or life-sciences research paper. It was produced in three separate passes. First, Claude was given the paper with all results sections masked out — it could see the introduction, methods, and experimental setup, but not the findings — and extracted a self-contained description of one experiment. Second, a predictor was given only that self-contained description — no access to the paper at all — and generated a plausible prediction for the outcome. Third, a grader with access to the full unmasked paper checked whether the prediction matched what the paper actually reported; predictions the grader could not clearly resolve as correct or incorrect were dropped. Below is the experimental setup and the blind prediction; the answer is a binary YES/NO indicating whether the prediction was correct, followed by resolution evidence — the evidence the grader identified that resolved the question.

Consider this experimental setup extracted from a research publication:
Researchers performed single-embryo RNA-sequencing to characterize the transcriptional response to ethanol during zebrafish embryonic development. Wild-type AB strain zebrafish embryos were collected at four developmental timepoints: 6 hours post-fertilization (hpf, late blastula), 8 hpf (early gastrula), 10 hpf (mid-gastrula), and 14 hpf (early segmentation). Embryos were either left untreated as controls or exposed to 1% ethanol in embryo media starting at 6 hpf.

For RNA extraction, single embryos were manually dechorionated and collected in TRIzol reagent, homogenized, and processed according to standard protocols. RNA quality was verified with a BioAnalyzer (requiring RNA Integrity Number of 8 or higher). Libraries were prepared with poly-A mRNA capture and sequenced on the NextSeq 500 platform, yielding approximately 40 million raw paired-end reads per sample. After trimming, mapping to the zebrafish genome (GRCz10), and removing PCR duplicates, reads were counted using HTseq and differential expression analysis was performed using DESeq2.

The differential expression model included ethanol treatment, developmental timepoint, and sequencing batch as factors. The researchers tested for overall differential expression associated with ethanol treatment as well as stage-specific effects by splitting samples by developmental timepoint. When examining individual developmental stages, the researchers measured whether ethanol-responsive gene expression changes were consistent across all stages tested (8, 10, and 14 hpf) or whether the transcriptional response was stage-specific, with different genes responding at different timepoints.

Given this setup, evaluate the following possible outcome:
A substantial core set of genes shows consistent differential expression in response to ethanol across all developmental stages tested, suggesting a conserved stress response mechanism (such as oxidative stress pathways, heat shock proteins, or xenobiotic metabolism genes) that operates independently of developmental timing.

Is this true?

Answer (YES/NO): NO